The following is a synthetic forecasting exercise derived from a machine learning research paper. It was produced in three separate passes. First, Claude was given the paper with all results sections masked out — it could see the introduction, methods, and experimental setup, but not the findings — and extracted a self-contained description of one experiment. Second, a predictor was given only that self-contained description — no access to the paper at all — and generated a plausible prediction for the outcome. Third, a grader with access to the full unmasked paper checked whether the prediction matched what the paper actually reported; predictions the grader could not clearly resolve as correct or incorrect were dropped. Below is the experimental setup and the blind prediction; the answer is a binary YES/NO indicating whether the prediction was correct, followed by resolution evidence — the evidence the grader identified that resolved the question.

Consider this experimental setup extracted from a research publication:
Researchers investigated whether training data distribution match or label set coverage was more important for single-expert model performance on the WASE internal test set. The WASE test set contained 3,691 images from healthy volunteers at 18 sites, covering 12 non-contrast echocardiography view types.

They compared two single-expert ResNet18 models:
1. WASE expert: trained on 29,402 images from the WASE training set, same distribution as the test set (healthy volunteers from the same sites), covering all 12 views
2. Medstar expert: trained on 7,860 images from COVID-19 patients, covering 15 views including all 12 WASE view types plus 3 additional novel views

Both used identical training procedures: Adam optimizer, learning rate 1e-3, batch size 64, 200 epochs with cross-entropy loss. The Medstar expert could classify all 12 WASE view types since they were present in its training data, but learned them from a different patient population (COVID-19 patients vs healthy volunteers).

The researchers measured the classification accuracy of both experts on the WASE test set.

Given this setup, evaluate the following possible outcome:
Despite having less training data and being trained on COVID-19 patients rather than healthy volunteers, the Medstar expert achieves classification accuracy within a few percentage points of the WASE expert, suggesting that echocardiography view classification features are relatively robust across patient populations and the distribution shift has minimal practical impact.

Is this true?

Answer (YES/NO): NO